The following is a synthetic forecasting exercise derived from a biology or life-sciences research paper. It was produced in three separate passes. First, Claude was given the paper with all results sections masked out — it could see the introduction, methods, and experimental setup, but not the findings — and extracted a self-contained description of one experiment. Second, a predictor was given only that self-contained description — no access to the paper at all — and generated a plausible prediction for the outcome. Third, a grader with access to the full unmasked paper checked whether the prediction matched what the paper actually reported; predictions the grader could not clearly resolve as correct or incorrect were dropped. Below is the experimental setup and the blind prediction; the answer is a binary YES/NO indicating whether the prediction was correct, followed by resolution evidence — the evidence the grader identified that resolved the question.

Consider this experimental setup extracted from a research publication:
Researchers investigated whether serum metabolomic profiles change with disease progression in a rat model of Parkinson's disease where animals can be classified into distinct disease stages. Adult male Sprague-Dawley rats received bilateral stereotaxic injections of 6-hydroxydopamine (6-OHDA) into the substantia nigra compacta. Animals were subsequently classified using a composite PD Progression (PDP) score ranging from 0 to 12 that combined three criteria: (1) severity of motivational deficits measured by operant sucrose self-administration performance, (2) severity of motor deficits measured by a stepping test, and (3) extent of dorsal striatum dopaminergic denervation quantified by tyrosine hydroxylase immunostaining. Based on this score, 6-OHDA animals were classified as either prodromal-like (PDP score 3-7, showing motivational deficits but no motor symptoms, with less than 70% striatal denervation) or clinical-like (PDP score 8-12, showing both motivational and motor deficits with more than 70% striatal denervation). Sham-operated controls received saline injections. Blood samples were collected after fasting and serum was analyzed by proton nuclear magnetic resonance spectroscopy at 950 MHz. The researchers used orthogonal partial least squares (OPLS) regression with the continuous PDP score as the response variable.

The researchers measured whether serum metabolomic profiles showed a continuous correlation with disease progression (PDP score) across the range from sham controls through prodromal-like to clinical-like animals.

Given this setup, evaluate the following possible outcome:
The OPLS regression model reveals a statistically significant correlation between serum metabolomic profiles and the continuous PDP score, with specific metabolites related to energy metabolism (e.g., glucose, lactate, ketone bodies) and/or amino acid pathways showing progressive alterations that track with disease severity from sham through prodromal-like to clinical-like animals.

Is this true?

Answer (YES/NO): YES